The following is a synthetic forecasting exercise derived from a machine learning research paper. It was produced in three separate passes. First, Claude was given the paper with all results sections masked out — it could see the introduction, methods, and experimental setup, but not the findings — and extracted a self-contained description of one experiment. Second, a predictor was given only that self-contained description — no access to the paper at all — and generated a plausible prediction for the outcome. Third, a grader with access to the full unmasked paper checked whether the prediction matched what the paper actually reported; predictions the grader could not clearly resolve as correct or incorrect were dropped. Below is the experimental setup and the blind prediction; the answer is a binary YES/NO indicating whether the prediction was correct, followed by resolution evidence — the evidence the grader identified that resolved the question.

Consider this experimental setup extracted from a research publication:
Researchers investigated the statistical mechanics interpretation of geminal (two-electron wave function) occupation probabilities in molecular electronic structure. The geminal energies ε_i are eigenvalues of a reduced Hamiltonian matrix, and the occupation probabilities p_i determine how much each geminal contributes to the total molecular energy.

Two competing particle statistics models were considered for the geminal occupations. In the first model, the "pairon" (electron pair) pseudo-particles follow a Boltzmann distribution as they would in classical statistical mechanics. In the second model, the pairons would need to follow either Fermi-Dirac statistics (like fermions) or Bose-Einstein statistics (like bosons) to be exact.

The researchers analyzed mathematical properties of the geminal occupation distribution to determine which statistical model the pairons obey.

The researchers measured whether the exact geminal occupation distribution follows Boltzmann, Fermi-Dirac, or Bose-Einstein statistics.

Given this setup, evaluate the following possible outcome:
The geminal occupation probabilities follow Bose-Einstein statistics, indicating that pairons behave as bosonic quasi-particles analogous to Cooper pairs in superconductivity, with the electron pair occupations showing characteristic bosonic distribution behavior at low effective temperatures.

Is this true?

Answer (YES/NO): NO